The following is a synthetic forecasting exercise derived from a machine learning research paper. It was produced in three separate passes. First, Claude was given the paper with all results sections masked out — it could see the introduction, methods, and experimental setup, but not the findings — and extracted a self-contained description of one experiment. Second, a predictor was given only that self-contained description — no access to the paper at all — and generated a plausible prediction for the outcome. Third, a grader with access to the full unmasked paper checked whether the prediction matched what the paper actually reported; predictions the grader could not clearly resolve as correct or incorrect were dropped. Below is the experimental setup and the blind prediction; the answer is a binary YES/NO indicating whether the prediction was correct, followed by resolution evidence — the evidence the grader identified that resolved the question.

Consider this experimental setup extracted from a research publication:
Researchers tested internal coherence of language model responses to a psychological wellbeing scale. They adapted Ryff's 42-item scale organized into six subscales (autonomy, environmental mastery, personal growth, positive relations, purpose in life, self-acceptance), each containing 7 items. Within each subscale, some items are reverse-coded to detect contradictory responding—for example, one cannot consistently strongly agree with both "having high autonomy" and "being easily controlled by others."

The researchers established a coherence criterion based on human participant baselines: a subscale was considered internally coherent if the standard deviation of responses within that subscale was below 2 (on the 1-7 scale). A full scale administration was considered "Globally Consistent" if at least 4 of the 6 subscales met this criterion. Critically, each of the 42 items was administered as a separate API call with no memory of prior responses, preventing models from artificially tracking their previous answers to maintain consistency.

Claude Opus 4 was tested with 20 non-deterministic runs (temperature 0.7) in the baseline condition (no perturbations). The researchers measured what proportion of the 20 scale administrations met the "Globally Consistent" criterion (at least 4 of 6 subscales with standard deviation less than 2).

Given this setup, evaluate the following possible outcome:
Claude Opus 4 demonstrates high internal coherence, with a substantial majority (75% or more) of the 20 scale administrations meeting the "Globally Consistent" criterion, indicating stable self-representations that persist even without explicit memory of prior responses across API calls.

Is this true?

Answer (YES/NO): YES